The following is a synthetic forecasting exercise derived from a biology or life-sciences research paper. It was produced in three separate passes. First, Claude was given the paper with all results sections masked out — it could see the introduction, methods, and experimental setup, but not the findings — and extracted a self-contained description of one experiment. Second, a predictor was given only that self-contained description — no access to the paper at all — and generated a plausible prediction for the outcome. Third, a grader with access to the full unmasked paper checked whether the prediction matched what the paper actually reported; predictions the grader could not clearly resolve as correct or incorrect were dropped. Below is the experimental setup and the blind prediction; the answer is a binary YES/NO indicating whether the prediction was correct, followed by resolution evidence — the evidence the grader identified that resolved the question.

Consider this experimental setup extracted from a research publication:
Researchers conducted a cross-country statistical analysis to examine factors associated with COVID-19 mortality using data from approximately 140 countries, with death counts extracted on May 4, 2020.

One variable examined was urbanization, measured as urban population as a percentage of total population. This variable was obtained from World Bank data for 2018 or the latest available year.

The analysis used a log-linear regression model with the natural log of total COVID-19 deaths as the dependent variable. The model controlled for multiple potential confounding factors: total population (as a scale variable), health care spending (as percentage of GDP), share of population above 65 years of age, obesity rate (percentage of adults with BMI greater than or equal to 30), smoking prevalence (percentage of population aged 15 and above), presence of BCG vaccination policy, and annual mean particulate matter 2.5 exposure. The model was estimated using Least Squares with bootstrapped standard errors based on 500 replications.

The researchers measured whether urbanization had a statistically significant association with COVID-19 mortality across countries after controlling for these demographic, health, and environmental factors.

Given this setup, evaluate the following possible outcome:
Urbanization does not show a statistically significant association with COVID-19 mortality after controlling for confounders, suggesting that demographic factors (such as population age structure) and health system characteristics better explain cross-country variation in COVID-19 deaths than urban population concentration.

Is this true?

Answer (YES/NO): NO